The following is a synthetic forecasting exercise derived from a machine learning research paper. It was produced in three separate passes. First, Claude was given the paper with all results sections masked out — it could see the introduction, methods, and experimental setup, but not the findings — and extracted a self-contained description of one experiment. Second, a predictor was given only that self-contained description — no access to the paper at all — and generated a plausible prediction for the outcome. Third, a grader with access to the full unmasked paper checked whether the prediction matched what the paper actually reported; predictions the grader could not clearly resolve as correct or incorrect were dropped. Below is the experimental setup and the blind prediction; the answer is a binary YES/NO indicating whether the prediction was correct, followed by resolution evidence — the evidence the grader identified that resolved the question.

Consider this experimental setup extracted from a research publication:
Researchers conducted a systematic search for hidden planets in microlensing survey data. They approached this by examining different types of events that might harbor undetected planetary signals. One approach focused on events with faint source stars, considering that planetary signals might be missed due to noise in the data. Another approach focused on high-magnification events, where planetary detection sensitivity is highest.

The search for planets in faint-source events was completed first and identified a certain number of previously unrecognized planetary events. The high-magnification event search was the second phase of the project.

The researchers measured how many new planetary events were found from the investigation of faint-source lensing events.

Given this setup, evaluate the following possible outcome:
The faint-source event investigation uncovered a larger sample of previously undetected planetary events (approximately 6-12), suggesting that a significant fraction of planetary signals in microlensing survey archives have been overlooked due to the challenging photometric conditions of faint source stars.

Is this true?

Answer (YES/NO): NO